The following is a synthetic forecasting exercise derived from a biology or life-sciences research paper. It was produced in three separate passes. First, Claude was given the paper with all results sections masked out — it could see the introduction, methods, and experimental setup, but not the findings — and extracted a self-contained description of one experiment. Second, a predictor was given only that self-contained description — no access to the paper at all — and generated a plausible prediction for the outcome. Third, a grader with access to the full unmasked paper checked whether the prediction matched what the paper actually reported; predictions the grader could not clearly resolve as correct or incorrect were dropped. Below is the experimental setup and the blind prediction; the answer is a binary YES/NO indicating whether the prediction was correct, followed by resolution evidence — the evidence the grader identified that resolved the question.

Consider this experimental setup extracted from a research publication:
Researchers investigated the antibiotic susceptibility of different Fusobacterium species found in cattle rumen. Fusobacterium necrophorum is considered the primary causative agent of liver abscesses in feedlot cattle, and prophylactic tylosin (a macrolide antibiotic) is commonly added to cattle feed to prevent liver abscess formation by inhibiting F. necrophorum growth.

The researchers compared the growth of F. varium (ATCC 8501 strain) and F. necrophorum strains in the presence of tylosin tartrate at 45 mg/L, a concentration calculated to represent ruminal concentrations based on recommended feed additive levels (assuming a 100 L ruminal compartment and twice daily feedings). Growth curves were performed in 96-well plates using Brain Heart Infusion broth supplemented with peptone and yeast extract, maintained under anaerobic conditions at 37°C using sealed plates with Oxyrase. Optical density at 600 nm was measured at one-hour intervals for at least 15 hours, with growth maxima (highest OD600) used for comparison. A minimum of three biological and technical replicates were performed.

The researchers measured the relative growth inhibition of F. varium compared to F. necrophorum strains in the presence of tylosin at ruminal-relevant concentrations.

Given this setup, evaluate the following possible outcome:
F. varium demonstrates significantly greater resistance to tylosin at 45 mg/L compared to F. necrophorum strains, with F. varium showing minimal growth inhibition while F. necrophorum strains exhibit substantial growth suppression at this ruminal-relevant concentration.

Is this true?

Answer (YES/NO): YES